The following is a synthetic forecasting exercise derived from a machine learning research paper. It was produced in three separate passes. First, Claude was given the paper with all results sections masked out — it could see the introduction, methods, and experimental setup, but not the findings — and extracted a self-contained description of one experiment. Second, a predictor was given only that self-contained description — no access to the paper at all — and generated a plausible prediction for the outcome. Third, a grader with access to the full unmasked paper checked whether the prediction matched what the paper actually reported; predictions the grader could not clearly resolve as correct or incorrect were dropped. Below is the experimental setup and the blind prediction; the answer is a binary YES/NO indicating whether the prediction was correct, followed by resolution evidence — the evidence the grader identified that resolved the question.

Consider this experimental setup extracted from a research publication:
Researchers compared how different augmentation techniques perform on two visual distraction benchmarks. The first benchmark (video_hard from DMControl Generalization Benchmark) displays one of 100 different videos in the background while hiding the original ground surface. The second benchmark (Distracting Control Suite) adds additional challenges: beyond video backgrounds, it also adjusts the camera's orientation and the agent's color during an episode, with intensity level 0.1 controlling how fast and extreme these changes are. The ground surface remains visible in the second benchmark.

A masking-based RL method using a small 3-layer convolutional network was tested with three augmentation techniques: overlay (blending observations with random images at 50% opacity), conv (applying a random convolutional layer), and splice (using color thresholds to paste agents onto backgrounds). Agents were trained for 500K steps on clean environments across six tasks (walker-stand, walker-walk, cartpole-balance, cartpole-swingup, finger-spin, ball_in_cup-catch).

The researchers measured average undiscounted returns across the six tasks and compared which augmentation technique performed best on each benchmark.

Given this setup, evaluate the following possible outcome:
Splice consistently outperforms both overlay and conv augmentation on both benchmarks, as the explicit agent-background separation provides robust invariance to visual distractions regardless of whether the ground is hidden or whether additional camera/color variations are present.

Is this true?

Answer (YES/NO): NO